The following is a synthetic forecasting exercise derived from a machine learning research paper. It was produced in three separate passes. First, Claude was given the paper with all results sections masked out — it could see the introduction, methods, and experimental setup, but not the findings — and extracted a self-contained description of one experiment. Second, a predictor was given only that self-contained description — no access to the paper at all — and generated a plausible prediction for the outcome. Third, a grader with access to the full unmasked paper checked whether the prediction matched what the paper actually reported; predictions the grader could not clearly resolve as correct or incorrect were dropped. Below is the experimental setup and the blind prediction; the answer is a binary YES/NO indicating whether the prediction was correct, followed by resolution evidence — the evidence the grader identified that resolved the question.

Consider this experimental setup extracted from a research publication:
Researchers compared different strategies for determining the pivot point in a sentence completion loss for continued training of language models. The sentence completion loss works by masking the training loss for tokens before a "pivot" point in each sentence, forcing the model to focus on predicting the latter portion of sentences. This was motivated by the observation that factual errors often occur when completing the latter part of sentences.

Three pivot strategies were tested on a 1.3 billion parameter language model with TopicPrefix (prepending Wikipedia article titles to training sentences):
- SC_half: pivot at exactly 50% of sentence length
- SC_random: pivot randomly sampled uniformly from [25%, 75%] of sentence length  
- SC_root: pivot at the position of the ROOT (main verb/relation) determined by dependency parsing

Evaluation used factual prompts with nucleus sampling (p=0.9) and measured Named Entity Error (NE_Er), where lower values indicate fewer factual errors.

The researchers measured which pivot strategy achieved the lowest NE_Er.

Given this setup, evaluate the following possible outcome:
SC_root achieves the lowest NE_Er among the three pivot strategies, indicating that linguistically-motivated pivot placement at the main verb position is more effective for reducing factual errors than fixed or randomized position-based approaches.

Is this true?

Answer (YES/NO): NO